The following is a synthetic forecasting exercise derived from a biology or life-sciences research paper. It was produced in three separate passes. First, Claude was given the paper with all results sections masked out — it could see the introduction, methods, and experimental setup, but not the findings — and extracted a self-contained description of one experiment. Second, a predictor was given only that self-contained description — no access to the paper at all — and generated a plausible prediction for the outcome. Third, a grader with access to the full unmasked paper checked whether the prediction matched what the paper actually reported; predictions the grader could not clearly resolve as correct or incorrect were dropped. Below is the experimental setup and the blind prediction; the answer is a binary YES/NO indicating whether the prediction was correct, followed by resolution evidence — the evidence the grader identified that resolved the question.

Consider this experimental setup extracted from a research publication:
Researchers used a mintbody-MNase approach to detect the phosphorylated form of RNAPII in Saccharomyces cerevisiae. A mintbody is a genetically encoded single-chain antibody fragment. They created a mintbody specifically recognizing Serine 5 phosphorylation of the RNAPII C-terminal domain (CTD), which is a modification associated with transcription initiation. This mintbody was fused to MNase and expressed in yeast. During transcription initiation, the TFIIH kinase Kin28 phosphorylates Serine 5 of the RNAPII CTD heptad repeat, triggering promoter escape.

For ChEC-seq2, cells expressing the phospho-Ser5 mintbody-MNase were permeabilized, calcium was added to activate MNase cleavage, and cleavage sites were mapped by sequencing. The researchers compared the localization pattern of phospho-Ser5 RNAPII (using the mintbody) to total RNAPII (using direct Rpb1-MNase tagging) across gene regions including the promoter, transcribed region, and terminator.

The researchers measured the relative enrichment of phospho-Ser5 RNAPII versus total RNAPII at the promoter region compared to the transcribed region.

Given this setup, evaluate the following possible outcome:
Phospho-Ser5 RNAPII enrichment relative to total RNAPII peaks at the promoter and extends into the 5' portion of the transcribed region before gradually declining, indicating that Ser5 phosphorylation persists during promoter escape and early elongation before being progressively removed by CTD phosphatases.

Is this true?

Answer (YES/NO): NO